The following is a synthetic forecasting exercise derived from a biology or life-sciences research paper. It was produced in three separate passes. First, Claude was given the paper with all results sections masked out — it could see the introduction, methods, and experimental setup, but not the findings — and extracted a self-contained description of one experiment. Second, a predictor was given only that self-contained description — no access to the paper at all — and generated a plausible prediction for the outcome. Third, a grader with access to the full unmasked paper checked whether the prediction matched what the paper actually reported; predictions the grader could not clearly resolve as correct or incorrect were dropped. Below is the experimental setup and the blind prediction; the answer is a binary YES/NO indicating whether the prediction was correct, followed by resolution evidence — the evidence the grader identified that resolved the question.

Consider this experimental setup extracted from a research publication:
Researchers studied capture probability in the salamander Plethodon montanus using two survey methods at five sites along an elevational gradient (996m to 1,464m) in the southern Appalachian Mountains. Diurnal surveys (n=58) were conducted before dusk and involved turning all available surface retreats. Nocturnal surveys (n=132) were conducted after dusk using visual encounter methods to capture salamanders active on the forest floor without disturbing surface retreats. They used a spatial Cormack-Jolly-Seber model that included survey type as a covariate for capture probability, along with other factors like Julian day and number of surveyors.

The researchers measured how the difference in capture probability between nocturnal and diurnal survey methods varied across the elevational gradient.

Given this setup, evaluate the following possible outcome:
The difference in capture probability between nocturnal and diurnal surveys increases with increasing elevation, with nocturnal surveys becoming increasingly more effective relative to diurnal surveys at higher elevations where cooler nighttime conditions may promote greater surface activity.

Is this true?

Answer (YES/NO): NO